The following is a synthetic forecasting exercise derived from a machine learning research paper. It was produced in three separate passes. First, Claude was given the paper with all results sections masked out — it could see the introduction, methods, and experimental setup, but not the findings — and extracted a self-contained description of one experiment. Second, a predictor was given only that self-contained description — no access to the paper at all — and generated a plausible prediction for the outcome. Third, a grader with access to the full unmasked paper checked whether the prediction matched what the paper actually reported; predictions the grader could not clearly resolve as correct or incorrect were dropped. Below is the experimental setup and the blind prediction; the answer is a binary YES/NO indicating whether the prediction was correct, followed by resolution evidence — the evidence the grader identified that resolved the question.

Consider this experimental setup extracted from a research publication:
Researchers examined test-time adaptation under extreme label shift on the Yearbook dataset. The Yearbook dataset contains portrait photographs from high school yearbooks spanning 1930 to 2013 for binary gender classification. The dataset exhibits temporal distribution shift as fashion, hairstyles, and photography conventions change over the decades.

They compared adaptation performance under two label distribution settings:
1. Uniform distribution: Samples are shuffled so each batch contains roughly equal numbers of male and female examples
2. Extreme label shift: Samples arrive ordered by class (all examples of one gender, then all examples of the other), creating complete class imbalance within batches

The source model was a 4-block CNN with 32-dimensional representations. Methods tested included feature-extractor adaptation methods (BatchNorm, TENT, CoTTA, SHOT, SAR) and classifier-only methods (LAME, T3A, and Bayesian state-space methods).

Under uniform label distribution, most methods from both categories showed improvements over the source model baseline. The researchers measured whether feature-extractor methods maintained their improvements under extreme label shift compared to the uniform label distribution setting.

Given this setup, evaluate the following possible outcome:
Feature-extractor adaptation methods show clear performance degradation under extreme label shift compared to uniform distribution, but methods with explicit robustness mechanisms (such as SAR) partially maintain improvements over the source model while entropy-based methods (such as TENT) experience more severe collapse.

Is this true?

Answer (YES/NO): NO